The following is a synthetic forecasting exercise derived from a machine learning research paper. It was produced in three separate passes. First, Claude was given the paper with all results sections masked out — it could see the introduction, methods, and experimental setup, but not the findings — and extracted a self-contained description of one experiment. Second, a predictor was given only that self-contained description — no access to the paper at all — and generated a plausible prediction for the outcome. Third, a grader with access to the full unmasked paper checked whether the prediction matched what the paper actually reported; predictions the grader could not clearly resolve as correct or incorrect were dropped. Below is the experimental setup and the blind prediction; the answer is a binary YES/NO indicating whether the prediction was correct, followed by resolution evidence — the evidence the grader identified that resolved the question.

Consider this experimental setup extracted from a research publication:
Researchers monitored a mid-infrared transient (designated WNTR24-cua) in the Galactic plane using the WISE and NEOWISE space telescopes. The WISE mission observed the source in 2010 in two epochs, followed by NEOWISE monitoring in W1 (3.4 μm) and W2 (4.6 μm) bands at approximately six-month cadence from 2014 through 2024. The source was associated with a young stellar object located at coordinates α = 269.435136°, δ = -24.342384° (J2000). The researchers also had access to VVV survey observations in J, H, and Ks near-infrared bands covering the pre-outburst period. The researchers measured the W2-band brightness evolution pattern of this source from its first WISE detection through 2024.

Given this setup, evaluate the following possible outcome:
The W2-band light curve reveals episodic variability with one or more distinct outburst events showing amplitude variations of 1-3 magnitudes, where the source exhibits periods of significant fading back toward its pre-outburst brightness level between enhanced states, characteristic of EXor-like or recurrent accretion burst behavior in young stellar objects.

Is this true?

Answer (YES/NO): NO